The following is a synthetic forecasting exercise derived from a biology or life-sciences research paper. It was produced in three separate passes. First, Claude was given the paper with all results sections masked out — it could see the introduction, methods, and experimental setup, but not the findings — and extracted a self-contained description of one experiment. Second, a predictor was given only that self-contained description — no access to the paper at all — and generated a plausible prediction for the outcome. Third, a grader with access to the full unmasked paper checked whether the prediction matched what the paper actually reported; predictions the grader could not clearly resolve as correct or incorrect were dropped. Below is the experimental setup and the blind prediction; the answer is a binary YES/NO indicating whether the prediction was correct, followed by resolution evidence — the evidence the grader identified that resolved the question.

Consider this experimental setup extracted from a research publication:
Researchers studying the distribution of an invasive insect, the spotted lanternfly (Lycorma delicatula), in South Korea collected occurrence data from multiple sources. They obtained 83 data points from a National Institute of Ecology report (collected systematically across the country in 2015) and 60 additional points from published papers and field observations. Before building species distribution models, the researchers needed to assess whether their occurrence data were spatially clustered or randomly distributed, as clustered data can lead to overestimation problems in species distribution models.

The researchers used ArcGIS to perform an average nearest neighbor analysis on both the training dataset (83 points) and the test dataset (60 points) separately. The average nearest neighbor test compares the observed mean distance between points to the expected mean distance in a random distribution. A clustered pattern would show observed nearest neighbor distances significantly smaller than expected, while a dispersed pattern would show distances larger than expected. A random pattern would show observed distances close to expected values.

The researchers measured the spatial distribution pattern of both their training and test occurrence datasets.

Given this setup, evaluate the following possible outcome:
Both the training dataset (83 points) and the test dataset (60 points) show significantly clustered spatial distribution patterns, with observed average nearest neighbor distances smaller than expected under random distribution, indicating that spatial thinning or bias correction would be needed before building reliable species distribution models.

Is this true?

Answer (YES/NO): NO